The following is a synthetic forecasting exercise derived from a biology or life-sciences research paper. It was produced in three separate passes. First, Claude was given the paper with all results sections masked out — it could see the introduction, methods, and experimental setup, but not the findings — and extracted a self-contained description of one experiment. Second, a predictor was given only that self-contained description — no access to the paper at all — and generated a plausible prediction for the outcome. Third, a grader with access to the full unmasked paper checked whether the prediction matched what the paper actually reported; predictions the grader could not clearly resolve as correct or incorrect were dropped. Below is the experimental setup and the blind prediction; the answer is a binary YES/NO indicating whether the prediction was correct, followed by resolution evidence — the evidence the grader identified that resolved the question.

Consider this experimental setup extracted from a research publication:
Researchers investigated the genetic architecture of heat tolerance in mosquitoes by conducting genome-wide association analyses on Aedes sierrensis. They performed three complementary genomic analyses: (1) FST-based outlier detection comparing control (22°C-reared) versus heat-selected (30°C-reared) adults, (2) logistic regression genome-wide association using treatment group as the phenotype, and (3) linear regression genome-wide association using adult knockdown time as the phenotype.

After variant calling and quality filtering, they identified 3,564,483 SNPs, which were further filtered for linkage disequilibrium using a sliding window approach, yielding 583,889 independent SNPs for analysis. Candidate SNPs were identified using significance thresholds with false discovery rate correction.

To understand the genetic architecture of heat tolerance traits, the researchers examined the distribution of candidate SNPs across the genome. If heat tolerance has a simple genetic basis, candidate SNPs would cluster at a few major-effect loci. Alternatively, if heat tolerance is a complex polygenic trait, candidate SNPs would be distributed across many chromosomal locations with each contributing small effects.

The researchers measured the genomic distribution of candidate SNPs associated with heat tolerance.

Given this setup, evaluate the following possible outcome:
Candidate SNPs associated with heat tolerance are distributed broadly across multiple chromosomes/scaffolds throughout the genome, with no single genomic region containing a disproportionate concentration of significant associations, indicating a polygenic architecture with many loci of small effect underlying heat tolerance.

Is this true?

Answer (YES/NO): NO